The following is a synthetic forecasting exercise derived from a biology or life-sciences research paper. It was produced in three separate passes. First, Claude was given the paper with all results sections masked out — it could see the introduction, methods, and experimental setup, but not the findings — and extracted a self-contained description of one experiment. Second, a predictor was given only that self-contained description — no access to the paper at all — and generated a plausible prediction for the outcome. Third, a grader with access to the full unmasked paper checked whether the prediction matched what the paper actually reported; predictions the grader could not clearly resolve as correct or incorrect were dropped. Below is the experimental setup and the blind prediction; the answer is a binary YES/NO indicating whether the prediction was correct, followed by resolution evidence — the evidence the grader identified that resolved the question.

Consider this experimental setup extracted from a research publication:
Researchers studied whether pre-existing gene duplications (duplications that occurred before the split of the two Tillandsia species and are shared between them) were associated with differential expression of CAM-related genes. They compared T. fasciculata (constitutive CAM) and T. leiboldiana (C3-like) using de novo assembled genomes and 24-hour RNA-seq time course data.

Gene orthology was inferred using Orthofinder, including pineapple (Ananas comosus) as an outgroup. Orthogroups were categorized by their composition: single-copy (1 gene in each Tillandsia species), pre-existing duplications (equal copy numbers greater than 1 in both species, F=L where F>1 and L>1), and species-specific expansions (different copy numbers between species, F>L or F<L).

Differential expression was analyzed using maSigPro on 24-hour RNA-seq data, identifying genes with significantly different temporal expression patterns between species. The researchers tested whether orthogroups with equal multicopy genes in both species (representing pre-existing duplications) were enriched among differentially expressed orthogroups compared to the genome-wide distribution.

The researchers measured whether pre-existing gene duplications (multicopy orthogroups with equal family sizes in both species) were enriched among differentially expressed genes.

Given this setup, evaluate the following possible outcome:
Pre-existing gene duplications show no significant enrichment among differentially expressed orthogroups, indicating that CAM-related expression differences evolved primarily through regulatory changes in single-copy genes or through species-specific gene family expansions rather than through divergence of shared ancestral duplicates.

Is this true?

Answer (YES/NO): NO